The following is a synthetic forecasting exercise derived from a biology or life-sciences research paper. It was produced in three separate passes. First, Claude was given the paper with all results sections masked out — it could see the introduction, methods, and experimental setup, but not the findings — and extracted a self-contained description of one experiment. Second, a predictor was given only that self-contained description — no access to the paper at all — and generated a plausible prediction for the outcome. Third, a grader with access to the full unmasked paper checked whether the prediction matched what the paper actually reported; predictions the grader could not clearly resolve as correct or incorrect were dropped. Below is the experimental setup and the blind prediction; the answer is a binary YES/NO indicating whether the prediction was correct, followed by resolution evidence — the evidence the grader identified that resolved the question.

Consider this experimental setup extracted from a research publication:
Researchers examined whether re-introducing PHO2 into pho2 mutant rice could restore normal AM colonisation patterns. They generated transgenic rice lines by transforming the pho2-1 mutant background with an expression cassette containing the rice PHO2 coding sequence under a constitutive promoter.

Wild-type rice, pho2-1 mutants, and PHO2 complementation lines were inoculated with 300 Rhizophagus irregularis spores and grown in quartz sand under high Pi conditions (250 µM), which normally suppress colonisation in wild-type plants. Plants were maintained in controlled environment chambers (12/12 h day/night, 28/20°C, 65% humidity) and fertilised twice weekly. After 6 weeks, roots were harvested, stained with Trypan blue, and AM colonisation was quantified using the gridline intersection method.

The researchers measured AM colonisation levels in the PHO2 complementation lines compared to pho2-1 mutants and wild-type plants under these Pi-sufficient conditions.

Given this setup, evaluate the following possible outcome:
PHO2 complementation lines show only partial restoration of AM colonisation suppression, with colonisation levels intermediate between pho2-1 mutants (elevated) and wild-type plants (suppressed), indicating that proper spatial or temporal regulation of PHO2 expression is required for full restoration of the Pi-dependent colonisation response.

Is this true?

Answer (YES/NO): NO